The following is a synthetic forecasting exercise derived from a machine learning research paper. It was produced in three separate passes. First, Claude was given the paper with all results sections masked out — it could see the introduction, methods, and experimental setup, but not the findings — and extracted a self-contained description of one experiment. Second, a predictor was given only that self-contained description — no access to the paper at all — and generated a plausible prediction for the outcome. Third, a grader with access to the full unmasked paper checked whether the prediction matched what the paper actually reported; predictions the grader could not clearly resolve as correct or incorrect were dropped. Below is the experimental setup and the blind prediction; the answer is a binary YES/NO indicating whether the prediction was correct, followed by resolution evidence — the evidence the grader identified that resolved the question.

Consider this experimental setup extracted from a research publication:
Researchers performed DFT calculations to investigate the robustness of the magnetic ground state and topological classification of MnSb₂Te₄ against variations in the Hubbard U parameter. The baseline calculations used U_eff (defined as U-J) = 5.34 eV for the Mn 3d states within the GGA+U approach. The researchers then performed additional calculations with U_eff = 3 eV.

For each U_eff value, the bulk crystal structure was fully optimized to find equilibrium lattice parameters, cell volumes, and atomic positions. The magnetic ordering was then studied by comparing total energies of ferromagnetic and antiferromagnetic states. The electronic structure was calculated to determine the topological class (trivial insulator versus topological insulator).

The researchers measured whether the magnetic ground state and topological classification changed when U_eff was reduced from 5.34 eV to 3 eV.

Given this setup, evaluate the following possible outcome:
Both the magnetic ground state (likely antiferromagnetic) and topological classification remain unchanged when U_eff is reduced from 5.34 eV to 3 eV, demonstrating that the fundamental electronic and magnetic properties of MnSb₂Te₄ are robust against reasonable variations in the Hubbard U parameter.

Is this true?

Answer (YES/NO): YES